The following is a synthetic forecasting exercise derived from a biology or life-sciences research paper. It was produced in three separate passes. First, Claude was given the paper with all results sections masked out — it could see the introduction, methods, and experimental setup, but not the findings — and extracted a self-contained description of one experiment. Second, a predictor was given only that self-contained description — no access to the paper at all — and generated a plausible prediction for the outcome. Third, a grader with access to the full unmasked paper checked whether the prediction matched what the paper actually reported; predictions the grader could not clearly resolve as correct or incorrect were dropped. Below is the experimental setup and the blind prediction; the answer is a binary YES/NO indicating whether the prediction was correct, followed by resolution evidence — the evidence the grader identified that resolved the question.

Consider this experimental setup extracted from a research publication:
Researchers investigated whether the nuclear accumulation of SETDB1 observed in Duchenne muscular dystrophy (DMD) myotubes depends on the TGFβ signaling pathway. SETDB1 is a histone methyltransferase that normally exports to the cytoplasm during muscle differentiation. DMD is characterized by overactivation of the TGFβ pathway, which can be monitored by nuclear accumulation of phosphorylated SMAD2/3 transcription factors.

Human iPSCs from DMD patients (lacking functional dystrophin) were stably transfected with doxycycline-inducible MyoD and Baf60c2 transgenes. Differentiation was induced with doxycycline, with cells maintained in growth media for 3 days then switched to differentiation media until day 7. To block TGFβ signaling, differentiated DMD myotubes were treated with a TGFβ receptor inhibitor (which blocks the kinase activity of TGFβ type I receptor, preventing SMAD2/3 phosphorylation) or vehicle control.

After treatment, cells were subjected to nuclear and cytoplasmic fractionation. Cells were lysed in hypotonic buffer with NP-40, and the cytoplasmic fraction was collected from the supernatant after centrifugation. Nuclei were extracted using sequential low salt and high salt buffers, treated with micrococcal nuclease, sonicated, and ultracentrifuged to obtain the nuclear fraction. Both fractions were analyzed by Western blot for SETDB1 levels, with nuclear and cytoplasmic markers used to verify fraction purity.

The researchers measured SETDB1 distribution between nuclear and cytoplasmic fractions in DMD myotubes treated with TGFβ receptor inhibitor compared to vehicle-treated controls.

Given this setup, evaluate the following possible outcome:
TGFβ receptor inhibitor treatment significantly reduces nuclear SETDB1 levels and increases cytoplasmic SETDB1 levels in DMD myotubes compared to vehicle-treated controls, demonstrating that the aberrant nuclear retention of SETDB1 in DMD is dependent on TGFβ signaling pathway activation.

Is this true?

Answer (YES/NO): YES